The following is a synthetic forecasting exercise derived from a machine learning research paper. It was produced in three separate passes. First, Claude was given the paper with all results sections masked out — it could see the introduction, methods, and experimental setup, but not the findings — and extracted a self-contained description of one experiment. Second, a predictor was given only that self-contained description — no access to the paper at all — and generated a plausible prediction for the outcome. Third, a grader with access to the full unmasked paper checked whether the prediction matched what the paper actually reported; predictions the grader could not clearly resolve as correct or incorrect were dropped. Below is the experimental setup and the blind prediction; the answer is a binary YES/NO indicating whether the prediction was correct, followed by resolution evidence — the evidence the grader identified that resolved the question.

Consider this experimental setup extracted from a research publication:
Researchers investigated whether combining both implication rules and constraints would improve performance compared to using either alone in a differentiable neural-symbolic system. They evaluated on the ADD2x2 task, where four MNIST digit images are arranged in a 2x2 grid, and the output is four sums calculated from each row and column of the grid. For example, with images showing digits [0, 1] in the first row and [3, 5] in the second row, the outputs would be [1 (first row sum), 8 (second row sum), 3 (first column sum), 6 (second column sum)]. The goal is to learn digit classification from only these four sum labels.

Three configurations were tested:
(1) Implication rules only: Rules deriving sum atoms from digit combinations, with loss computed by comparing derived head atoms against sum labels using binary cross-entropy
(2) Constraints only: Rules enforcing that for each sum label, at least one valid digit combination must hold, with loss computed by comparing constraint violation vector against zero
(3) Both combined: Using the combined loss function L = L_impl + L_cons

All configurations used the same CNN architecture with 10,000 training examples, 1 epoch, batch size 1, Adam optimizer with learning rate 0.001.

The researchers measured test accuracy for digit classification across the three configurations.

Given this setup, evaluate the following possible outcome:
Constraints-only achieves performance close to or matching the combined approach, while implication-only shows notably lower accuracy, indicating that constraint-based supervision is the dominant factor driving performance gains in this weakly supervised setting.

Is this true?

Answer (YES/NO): NO